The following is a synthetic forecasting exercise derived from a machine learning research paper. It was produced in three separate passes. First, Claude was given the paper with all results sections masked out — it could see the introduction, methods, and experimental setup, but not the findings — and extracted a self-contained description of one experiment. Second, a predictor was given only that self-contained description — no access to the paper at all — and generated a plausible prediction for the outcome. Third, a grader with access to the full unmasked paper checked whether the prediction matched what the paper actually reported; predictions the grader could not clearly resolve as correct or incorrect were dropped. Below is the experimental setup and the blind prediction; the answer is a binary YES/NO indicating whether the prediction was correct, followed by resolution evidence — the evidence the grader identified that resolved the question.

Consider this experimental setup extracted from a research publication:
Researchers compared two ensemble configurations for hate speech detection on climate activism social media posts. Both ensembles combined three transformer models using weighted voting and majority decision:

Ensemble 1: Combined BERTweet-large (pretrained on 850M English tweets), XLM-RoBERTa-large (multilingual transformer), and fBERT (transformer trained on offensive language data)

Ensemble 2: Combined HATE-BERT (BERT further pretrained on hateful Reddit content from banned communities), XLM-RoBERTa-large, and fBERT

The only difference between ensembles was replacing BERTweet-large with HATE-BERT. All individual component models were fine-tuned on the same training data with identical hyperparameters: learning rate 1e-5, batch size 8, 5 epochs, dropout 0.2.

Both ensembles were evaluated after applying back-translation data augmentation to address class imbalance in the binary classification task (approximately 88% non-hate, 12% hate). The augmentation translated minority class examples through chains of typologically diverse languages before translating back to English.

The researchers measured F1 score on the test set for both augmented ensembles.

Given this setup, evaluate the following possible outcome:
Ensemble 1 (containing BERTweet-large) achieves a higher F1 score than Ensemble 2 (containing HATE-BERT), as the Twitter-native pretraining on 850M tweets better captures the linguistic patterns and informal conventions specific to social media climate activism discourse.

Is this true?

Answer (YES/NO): NO